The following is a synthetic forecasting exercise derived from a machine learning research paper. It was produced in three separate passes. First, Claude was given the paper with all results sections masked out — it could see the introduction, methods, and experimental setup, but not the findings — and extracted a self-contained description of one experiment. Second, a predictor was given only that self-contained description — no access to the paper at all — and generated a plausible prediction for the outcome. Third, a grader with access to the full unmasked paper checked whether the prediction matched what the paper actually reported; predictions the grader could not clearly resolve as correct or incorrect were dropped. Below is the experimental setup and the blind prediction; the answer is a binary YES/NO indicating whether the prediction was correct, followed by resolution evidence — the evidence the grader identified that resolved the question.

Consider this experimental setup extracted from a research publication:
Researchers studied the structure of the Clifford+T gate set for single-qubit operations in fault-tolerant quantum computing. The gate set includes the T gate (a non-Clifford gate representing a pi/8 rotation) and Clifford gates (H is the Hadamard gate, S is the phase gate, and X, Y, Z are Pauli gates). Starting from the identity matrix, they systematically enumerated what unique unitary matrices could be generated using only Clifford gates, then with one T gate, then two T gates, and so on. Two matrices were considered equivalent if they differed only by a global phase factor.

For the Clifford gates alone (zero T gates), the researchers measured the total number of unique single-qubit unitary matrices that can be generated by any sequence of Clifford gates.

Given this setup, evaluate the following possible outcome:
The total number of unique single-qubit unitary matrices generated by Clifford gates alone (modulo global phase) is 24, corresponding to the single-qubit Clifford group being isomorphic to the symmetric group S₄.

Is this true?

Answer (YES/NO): YES